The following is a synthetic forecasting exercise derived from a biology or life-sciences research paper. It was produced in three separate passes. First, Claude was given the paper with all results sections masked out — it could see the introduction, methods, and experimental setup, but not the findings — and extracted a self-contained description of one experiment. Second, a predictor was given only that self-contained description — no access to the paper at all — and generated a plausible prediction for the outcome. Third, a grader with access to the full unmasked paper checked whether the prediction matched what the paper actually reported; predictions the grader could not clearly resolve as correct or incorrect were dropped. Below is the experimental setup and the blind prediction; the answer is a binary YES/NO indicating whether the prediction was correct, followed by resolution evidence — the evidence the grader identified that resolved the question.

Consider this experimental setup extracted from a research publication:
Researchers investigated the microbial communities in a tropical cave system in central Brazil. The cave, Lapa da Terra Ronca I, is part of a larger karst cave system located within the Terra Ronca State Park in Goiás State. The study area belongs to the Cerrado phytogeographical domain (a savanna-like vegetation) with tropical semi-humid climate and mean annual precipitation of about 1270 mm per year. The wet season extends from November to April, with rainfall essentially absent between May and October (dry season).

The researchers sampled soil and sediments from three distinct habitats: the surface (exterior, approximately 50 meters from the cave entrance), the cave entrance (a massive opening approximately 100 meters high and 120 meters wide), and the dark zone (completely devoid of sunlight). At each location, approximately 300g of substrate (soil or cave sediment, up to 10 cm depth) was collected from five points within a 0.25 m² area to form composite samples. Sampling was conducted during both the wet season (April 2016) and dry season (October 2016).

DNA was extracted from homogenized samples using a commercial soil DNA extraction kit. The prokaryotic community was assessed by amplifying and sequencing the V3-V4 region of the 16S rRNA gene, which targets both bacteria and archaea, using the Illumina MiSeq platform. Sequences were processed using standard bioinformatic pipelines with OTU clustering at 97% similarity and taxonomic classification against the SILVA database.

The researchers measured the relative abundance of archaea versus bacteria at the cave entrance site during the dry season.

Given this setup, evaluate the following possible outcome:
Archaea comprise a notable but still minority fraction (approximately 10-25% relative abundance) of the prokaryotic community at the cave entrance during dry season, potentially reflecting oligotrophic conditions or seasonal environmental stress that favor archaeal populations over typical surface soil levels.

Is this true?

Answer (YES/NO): NO